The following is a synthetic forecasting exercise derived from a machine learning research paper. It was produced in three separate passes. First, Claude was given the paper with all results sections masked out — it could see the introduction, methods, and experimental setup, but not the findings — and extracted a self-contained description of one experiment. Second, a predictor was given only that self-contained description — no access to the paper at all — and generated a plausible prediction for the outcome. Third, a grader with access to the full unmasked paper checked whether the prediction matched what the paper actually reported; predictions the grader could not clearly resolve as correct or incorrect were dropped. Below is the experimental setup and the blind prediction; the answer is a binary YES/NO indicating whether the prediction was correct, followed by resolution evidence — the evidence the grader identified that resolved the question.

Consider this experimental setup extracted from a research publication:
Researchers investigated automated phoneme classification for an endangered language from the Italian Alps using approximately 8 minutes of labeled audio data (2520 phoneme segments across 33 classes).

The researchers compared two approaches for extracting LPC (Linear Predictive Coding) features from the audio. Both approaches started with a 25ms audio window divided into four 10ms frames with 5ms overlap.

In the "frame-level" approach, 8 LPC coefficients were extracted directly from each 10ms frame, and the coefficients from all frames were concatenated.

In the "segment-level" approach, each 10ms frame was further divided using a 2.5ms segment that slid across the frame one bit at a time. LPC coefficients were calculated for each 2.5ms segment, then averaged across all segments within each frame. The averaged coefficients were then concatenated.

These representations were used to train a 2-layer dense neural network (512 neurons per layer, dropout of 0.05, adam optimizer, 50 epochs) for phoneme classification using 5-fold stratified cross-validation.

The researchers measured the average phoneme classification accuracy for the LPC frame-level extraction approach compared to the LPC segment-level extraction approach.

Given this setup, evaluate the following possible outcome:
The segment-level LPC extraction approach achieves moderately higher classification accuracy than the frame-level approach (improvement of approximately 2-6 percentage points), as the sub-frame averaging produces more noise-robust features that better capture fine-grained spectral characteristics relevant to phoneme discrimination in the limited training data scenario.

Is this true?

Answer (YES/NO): NO